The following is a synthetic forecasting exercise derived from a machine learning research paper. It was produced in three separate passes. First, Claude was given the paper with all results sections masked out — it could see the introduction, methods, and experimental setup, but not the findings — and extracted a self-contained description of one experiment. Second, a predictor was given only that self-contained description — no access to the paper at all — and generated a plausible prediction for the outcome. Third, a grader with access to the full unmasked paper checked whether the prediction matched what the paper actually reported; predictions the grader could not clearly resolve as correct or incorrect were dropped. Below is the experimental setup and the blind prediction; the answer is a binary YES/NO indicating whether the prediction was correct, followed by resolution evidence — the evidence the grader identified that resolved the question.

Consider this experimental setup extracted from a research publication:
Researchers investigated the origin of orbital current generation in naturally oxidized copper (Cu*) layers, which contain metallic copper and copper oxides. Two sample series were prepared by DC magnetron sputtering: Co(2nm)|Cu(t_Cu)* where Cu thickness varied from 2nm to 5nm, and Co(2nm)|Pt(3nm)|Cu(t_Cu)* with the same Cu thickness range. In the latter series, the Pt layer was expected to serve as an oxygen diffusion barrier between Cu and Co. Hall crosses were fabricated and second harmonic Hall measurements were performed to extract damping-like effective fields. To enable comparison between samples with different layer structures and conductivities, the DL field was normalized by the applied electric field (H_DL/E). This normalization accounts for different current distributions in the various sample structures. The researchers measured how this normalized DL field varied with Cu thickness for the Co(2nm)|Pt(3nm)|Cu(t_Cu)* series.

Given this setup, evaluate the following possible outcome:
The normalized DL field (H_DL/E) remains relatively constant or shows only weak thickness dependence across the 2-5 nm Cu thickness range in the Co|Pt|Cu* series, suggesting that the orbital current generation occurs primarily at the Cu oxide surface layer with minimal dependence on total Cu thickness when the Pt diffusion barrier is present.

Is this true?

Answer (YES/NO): NO